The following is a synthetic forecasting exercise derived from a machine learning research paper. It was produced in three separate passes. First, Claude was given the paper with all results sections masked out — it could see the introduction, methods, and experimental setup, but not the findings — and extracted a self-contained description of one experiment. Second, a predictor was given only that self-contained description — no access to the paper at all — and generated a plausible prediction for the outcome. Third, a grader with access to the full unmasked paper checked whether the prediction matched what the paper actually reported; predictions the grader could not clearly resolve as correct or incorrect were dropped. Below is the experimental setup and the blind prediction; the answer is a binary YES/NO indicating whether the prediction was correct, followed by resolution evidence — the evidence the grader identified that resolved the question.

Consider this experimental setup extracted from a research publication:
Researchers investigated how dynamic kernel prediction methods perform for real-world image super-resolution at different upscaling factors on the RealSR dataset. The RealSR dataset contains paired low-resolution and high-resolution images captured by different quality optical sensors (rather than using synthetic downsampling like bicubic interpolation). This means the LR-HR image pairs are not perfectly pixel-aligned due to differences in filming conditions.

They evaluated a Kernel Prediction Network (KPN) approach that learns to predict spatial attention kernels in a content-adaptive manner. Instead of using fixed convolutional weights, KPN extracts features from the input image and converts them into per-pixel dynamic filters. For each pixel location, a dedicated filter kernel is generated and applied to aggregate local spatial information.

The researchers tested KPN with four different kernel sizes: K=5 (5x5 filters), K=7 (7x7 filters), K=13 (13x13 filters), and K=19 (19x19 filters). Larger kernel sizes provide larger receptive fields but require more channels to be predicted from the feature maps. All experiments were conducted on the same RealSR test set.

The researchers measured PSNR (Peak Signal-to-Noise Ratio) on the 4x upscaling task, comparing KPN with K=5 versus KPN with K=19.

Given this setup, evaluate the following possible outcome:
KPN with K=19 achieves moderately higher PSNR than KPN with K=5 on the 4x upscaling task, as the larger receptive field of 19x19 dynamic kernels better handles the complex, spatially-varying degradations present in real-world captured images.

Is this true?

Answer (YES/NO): YES